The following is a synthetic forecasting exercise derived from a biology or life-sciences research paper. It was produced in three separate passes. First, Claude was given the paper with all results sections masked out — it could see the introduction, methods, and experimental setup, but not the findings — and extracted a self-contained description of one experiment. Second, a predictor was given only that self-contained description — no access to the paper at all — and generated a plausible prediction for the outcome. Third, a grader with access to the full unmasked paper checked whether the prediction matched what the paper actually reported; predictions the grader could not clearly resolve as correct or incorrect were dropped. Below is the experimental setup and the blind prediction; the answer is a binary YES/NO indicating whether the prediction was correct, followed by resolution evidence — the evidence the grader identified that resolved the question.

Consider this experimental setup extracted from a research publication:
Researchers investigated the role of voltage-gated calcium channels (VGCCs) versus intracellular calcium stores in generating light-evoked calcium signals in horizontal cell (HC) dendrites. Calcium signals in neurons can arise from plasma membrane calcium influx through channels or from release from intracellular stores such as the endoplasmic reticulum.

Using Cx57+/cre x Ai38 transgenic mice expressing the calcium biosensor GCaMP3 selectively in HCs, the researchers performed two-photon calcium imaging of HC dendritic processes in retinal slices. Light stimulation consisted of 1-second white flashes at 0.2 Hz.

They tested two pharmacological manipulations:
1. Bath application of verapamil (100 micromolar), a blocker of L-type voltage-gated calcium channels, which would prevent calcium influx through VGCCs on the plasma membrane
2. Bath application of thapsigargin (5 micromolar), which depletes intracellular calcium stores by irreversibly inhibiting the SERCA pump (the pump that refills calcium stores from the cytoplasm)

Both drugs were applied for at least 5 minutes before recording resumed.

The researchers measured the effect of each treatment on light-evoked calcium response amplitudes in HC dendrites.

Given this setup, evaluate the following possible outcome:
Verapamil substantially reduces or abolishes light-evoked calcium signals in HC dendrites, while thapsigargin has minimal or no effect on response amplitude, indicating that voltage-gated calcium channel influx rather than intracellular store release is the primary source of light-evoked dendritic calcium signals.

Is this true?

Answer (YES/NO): NO